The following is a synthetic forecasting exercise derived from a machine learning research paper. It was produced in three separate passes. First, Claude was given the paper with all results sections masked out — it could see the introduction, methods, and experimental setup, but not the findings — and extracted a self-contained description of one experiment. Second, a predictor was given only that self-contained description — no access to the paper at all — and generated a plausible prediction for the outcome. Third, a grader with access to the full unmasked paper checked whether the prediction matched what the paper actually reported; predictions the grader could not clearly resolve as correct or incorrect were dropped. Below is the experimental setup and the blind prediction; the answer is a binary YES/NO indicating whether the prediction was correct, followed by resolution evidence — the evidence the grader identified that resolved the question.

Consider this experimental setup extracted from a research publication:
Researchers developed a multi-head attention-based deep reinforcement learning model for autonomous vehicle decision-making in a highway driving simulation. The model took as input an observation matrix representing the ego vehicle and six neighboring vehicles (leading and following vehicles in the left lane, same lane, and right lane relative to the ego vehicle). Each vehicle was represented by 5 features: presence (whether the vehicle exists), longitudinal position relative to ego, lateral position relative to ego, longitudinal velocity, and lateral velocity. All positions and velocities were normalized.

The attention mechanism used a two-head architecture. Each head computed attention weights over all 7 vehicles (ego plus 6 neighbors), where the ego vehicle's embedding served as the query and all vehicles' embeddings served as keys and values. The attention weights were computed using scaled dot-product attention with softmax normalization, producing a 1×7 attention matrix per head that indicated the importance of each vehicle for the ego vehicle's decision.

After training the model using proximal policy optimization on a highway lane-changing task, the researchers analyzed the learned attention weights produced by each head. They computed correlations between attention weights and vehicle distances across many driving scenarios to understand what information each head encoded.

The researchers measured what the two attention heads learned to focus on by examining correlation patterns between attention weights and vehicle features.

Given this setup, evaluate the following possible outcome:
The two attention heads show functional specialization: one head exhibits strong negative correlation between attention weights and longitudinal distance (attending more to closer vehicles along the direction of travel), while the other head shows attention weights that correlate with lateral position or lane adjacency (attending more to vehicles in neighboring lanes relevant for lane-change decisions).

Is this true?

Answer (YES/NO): NO